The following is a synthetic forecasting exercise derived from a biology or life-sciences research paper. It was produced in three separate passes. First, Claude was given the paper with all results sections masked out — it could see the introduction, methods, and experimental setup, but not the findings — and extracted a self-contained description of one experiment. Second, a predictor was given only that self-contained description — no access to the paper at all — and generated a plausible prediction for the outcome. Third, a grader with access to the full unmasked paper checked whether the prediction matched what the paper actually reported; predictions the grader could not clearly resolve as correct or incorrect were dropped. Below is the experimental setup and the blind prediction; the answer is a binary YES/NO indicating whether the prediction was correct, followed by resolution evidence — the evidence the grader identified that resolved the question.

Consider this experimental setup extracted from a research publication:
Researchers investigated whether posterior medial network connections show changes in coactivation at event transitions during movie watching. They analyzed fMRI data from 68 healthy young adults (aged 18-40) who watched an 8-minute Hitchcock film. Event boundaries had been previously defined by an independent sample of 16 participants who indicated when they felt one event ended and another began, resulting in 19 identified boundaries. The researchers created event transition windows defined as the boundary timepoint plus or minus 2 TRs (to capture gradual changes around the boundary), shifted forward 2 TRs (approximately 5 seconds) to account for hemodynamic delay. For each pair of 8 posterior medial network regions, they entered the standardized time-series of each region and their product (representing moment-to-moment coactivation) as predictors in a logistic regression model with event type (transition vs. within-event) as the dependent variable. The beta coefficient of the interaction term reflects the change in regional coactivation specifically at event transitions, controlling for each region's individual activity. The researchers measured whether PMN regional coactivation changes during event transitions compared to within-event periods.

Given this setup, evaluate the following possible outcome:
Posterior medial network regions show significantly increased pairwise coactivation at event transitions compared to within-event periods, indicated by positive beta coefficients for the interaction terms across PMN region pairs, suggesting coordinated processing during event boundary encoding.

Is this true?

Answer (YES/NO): NO